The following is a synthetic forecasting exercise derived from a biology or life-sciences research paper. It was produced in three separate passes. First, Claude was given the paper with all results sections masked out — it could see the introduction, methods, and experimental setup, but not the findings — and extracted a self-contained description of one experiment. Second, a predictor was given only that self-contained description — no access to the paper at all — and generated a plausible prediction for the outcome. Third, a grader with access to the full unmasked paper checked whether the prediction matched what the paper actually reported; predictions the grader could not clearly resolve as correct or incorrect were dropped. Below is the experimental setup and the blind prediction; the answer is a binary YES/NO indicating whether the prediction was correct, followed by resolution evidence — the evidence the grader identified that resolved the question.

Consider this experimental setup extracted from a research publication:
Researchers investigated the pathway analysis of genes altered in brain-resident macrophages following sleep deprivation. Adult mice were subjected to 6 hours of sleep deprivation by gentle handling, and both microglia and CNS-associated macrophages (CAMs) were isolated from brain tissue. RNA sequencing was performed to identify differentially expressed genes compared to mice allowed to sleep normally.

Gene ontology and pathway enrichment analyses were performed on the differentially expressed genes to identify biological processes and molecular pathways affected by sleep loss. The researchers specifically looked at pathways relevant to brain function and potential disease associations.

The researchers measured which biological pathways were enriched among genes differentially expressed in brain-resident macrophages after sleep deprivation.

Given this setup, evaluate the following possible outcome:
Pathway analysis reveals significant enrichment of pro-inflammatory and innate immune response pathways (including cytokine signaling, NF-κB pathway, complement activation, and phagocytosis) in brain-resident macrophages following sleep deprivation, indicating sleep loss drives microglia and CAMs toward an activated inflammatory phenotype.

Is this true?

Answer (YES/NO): NO